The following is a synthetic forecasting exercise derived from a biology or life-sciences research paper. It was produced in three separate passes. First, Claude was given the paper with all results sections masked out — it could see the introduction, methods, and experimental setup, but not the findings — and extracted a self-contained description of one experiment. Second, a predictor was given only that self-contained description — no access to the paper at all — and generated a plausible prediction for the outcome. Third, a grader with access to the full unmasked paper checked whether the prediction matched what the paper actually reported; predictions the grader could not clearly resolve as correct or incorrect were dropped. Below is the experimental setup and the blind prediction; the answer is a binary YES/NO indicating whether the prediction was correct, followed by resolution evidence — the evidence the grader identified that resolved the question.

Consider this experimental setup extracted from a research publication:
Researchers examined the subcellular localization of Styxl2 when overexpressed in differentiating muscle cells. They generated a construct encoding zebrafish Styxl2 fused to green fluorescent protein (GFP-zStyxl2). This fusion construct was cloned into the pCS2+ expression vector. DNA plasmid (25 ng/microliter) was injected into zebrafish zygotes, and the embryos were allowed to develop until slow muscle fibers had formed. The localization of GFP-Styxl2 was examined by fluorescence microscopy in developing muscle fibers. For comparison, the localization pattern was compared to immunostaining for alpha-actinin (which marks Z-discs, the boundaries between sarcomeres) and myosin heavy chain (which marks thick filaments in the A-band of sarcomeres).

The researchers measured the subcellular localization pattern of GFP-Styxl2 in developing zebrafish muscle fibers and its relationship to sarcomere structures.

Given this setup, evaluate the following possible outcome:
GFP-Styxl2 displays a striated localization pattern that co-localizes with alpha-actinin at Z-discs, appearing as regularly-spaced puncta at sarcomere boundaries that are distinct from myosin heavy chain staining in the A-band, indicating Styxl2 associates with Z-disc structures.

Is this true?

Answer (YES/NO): NO